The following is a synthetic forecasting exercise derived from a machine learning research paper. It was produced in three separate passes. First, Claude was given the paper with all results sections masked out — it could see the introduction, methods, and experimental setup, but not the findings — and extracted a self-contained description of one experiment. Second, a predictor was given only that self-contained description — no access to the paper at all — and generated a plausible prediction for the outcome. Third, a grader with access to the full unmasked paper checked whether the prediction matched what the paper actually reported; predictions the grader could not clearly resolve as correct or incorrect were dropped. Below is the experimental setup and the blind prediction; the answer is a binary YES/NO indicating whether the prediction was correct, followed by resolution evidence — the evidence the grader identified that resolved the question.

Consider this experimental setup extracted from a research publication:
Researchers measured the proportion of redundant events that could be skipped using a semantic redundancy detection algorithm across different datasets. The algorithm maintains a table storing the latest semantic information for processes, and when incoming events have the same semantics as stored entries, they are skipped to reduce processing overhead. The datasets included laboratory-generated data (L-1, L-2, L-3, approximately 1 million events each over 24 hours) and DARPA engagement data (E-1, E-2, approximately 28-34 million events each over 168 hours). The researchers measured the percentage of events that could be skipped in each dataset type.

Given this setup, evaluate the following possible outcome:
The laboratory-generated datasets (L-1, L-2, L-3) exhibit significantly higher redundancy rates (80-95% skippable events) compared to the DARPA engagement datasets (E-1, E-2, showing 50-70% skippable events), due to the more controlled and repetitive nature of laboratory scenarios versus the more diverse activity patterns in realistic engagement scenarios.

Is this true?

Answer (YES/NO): NO